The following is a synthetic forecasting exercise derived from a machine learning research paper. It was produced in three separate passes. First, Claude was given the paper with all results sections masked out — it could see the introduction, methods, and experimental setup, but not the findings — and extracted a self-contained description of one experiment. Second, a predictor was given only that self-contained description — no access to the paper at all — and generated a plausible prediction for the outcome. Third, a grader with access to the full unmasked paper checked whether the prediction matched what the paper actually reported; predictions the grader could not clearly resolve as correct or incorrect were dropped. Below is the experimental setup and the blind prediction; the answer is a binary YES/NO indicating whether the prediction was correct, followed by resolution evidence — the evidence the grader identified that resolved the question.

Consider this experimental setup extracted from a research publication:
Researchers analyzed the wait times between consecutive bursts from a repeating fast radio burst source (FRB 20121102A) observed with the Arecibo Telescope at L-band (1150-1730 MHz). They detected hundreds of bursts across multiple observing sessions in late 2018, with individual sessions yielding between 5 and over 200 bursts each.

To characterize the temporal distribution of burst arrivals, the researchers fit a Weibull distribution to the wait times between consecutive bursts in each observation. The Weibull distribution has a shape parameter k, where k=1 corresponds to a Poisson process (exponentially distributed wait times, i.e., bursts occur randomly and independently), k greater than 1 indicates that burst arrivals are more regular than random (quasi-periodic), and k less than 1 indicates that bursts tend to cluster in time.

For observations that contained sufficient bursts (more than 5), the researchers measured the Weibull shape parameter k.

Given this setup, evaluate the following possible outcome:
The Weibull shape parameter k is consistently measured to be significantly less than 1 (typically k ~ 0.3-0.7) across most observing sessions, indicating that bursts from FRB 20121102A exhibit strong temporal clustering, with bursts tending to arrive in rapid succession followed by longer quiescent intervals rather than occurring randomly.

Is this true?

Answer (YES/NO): NO